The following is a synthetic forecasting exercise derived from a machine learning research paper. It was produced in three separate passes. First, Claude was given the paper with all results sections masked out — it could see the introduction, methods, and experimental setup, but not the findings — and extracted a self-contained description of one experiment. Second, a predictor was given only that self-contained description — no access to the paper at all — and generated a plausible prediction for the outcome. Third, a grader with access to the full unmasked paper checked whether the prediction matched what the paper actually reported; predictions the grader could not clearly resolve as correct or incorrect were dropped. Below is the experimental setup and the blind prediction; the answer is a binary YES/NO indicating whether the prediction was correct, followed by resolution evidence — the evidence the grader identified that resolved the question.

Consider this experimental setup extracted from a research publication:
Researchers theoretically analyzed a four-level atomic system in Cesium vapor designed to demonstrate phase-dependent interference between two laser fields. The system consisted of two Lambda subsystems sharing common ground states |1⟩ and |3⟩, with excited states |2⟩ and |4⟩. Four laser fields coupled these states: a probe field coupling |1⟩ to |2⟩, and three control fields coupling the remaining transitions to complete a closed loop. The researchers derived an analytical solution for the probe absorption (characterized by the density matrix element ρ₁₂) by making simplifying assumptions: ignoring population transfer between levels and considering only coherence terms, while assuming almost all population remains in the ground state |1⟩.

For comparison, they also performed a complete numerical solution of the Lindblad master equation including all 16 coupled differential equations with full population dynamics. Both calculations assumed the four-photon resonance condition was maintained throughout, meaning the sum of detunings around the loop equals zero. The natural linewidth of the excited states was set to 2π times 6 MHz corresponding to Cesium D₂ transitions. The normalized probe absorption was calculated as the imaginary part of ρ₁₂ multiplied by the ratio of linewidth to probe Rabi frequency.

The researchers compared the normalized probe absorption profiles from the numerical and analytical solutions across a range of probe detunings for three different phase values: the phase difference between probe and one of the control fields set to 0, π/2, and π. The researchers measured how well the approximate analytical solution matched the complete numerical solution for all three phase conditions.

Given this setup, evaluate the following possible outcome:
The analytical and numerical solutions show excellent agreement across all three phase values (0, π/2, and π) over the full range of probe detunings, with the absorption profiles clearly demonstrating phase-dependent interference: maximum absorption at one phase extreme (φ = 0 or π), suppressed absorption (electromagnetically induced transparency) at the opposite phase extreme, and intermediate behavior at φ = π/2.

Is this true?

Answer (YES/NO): NO